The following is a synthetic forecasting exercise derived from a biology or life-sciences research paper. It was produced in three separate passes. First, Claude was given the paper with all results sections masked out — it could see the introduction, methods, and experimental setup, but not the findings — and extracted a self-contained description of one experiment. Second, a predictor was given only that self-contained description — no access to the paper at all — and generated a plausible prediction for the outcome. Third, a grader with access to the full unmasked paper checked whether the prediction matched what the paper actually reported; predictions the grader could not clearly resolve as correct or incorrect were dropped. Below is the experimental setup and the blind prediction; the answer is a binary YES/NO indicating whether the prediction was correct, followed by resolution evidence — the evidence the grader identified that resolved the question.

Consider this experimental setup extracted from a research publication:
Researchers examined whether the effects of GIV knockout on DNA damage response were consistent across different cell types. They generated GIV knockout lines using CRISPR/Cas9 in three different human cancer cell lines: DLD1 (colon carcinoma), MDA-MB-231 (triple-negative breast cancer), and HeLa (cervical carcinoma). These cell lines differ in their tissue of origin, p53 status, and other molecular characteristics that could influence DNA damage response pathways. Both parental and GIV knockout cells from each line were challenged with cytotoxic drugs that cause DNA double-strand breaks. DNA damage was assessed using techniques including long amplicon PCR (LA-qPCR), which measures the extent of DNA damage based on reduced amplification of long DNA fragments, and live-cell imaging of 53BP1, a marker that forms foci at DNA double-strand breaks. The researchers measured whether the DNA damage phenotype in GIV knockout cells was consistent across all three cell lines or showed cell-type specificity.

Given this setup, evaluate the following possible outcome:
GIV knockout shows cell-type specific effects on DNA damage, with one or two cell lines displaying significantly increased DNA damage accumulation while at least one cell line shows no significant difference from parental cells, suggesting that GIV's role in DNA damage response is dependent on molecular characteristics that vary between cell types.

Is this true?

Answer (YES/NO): NO